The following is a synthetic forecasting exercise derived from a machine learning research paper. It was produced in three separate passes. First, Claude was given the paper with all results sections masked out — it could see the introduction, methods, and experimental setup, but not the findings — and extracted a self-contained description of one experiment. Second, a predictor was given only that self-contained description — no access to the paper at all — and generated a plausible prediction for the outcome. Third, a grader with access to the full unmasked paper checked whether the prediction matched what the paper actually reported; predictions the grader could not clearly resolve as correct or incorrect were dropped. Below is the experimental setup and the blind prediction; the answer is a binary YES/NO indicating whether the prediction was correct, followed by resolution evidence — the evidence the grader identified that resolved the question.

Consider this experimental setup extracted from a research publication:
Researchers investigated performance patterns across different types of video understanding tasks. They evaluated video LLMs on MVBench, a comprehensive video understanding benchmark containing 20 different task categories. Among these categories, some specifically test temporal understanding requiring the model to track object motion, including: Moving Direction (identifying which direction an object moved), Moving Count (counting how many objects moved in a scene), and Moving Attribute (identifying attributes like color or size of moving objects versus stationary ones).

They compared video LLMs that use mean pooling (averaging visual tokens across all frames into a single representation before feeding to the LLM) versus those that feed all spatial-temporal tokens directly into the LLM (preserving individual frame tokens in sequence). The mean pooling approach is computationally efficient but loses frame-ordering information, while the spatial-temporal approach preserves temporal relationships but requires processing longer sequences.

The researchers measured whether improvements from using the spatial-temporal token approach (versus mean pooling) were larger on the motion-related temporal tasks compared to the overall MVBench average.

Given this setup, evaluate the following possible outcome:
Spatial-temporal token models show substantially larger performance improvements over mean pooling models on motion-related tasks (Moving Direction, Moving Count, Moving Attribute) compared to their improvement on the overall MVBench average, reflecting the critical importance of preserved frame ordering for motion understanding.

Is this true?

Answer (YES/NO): YES